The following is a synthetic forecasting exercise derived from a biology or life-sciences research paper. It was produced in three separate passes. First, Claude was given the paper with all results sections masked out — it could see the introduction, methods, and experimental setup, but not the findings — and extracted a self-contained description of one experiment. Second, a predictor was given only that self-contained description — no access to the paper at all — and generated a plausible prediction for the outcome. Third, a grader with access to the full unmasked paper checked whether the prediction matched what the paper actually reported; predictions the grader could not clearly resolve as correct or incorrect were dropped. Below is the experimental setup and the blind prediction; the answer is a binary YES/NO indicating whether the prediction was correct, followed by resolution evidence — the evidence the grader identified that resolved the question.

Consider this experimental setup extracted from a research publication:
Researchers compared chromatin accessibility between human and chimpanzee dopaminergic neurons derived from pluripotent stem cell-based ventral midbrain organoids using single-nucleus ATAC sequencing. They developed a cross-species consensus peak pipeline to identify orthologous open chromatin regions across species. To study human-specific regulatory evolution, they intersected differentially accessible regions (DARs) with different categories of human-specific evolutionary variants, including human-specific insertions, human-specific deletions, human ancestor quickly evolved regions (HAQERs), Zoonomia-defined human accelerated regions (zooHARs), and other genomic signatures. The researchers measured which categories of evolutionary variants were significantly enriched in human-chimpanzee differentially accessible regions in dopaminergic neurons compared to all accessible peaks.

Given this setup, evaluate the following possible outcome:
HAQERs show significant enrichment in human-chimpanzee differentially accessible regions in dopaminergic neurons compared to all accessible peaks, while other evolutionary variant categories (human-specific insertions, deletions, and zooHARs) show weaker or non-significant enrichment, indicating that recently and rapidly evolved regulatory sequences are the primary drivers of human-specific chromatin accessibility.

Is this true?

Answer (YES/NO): NO